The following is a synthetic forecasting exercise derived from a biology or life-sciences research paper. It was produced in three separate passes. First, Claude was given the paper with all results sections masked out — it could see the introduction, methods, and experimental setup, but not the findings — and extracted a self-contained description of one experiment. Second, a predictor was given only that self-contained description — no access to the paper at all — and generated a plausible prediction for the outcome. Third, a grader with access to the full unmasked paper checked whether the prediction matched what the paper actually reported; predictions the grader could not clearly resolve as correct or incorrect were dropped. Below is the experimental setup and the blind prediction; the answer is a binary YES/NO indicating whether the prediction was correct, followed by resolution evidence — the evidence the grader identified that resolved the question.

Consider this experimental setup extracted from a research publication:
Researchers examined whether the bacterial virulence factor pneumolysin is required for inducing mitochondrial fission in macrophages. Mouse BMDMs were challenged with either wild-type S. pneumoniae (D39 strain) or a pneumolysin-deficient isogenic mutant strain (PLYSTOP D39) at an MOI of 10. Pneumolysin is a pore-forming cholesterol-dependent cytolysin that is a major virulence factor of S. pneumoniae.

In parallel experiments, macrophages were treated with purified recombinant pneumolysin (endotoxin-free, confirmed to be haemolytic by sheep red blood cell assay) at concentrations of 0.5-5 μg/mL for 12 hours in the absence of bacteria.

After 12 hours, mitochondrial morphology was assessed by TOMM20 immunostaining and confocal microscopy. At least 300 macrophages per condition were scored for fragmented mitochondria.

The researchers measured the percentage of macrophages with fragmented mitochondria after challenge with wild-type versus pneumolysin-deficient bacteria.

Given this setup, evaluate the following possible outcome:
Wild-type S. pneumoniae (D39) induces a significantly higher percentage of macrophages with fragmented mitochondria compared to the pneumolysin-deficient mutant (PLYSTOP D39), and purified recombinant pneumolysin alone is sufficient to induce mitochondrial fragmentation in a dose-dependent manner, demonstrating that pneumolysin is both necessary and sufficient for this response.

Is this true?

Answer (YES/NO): NO